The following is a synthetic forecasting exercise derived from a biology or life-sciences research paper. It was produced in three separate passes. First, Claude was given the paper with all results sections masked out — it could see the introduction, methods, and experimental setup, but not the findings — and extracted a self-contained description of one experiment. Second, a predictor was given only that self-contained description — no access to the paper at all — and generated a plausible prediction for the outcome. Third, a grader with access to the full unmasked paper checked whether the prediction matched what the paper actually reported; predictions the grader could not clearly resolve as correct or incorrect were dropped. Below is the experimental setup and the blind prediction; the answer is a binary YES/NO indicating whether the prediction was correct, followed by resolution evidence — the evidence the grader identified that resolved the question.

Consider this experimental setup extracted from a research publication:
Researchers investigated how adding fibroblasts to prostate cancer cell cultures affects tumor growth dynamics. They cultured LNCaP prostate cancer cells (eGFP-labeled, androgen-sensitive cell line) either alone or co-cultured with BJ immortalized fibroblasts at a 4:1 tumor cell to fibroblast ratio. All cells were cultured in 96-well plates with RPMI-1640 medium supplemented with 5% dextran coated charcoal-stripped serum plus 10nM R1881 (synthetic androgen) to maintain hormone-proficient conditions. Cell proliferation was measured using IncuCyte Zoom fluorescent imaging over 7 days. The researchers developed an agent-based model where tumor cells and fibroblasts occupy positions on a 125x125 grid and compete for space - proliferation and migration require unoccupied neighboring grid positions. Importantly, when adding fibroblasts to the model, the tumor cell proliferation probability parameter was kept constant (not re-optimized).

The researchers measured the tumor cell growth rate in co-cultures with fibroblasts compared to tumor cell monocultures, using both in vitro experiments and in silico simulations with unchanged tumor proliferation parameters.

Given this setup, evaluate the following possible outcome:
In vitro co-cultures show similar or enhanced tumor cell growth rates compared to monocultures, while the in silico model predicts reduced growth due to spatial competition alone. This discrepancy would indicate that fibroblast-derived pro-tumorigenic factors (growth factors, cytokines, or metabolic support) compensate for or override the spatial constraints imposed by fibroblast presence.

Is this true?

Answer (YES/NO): NO